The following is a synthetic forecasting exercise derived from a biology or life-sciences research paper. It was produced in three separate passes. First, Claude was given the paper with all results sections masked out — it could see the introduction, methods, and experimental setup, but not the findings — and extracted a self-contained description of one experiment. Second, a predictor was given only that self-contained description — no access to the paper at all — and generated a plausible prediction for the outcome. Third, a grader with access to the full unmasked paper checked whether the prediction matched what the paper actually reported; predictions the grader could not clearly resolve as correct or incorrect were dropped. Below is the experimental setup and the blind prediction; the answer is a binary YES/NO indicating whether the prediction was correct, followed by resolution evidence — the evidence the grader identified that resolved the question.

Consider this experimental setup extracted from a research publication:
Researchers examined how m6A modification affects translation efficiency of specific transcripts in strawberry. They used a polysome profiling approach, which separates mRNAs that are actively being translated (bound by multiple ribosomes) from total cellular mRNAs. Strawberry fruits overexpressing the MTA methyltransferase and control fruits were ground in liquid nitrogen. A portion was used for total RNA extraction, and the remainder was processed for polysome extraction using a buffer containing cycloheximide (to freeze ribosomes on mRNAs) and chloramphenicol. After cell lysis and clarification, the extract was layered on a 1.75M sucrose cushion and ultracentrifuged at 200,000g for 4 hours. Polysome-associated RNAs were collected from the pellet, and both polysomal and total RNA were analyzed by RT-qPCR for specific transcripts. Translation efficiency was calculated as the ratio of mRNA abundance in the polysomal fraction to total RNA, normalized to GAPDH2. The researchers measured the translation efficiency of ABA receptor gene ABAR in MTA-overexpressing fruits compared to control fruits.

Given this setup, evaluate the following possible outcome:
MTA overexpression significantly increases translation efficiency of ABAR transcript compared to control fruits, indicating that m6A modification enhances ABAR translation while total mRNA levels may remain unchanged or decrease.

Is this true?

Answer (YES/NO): NO